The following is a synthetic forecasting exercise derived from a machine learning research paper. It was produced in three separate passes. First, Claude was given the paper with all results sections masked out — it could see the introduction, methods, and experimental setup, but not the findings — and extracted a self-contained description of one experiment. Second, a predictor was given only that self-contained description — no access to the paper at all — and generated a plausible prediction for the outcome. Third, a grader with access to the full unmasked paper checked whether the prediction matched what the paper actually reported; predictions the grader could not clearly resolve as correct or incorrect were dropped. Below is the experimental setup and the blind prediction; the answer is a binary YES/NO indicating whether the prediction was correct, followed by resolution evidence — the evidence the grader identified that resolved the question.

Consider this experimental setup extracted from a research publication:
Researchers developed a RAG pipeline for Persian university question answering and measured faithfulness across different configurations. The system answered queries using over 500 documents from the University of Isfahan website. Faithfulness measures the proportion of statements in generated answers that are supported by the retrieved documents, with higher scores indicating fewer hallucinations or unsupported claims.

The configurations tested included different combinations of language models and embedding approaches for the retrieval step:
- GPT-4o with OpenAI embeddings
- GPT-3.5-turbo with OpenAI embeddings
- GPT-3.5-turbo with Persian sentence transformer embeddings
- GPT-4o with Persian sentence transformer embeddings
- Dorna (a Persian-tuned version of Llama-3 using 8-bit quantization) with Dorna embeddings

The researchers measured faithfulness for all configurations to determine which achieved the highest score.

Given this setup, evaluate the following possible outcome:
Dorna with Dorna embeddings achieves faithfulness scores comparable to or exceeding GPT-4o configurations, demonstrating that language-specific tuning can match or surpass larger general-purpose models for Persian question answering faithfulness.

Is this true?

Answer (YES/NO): YES